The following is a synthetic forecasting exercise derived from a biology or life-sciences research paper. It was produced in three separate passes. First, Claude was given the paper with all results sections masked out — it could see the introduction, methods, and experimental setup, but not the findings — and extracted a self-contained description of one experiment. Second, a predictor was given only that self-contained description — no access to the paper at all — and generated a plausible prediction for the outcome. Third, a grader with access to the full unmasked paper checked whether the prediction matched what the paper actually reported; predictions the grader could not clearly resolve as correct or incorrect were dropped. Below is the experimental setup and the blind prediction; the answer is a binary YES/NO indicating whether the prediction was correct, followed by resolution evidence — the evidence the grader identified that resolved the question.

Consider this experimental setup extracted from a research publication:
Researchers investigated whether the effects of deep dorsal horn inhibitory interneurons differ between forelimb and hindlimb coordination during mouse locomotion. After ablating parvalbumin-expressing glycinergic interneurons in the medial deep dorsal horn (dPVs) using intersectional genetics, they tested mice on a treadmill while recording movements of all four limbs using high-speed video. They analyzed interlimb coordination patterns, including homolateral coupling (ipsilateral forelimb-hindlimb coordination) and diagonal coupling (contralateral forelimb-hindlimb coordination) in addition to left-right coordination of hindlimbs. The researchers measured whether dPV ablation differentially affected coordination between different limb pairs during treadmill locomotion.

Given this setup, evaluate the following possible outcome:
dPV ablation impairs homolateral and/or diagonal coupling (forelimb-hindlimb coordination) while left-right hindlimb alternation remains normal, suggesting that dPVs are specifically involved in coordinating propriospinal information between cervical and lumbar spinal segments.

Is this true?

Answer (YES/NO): NO